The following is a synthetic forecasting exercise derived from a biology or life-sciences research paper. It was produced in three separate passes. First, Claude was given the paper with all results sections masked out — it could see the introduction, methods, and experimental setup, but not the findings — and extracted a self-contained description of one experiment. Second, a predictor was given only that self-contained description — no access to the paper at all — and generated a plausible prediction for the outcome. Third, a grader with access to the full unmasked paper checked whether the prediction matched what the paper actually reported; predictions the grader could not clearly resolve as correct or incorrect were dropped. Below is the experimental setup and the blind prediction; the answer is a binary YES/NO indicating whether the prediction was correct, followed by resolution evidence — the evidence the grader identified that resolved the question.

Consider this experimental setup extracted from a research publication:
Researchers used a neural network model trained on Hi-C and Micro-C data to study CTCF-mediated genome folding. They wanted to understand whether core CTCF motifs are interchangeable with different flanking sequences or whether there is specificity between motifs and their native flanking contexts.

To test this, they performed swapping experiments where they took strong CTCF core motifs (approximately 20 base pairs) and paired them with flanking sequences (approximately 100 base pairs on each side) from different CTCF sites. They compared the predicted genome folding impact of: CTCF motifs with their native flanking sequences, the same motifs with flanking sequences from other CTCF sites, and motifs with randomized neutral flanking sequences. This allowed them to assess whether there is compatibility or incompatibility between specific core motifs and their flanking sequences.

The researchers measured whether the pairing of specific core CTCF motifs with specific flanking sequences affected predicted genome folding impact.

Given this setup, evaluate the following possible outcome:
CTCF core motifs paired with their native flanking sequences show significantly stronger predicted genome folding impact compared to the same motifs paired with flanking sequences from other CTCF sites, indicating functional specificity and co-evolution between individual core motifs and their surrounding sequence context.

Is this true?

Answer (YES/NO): NO